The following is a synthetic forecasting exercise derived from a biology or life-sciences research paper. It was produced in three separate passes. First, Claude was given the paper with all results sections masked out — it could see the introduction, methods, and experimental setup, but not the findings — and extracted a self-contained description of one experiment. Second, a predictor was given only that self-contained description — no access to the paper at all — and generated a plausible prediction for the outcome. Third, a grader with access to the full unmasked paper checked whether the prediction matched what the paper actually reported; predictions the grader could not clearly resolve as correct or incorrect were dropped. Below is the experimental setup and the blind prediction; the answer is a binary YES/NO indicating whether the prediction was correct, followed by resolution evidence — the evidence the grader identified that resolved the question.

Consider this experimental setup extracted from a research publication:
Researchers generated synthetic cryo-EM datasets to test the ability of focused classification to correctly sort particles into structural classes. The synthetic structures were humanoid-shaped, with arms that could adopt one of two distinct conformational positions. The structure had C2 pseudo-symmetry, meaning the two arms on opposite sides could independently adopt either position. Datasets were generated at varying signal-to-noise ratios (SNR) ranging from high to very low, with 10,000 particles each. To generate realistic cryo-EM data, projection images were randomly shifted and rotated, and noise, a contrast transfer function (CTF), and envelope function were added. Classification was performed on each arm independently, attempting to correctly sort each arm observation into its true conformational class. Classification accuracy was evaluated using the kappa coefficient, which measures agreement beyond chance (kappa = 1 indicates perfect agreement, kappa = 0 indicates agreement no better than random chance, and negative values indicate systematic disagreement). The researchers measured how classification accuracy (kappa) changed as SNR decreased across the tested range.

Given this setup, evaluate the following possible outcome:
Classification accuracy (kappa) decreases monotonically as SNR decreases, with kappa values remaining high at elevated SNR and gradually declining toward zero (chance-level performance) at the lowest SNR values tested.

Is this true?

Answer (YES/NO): NO